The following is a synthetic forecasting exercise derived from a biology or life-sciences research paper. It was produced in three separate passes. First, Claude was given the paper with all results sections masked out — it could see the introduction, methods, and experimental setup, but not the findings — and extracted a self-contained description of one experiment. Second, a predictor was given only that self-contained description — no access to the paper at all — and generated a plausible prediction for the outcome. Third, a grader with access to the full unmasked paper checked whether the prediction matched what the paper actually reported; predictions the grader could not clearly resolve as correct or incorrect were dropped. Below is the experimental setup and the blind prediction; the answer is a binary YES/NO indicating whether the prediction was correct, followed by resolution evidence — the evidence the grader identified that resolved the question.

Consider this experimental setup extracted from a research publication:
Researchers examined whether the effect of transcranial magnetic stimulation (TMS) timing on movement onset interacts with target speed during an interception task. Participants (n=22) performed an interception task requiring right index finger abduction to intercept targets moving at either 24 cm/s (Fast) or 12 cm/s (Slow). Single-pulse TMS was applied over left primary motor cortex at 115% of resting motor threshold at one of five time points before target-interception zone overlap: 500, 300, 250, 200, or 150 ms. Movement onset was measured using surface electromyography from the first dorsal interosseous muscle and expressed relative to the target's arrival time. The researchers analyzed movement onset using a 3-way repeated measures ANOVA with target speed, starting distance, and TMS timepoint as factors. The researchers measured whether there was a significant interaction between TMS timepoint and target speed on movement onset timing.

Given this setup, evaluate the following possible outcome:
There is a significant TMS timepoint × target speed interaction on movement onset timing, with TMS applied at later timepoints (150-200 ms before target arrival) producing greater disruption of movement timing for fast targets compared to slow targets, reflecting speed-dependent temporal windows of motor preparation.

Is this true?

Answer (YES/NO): NO